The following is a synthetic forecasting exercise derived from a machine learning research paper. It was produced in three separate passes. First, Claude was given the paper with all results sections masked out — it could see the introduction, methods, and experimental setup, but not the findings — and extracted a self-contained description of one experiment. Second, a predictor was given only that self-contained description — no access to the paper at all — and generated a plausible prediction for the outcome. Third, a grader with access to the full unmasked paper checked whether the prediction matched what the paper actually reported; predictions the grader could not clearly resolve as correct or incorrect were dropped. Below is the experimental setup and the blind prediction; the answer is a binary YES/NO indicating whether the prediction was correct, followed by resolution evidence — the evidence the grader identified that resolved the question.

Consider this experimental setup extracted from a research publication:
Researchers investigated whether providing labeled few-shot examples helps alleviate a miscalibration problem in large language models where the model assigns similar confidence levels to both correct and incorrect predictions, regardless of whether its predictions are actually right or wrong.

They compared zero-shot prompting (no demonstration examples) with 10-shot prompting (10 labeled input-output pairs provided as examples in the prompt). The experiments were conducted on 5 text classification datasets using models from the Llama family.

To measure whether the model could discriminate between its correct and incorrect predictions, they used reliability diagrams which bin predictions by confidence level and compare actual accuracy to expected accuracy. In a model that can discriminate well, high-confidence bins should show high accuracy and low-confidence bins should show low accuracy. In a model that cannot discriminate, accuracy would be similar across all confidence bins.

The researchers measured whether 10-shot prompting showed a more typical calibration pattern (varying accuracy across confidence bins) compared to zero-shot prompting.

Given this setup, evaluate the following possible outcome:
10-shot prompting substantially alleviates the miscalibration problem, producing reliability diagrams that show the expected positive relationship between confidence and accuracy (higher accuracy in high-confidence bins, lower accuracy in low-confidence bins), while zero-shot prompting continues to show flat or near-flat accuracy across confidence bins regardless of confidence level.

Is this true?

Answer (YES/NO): NO